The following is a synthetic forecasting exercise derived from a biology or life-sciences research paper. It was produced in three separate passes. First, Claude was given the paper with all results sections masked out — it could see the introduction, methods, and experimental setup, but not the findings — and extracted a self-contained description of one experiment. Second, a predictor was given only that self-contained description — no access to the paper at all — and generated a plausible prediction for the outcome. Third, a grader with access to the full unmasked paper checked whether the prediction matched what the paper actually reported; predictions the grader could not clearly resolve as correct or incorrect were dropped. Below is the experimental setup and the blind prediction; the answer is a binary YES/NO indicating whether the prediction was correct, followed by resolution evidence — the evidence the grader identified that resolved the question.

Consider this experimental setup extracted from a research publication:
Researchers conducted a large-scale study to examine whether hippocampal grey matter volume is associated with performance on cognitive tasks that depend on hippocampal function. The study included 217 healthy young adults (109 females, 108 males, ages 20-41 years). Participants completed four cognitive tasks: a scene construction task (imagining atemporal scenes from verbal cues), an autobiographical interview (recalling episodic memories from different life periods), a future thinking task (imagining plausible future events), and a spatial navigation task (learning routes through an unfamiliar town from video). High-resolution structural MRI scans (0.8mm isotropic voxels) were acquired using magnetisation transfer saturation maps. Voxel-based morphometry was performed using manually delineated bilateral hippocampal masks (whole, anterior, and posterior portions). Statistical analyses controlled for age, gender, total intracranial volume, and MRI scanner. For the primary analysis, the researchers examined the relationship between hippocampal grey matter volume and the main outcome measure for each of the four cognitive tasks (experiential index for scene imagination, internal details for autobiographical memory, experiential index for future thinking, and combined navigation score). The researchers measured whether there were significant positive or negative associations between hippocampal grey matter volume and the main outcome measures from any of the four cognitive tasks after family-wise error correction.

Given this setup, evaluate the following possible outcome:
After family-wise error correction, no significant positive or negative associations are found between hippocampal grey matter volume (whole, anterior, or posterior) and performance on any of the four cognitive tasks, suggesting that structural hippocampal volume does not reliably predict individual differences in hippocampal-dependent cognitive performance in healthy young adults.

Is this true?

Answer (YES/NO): YES